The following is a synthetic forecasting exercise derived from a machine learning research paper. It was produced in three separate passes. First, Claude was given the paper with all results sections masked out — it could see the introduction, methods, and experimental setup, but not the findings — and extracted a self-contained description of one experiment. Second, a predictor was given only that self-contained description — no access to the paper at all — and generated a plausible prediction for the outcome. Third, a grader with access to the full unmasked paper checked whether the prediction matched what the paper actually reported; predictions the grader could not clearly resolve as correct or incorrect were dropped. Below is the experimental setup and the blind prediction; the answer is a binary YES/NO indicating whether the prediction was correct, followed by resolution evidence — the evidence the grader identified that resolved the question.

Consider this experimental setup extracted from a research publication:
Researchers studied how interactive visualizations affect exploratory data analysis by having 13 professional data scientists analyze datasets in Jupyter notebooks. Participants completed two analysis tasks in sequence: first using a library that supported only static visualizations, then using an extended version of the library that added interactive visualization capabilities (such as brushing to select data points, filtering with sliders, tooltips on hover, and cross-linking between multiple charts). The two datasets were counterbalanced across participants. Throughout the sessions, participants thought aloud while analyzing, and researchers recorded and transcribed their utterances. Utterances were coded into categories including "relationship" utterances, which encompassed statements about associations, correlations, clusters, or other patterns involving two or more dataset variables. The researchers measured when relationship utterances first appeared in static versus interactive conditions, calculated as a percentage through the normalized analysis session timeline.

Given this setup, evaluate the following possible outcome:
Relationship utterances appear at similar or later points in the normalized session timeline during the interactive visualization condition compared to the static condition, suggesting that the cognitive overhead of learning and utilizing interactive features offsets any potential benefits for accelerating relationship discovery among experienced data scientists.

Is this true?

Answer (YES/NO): NO